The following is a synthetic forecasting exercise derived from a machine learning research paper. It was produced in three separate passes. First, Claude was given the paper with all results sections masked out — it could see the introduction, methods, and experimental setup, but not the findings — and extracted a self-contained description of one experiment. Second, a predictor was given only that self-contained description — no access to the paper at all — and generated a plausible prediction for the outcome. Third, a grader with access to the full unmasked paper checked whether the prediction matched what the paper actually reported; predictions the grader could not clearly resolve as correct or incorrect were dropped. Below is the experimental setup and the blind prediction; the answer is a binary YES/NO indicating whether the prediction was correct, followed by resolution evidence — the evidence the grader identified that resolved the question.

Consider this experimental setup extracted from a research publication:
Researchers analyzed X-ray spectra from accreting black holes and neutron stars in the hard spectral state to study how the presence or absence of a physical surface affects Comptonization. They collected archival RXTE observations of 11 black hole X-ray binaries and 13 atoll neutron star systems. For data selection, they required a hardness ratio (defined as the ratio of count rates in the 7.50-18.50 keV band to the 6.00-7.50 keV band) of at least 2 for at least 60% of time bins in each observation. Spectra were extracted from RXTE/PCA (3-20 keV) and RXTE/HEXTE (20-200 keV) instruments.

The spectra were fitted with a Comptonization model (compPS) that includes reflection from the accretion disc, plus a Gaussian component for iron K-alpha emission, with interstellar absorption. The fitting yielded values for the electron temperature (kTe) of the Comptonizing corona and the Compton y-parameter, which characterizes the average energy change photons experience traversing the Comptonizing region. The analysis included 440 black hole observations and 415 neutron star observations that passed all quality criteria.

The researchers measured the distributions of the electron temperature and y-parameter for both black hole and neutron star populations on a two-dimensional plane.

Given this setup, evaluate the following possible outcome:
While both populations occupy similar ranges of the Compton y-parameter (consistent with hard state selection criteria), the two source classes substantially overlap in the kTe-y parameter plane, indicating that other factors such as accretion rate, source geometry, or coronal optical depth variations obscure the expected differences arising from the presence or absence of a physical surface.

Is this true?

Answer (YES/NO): NO